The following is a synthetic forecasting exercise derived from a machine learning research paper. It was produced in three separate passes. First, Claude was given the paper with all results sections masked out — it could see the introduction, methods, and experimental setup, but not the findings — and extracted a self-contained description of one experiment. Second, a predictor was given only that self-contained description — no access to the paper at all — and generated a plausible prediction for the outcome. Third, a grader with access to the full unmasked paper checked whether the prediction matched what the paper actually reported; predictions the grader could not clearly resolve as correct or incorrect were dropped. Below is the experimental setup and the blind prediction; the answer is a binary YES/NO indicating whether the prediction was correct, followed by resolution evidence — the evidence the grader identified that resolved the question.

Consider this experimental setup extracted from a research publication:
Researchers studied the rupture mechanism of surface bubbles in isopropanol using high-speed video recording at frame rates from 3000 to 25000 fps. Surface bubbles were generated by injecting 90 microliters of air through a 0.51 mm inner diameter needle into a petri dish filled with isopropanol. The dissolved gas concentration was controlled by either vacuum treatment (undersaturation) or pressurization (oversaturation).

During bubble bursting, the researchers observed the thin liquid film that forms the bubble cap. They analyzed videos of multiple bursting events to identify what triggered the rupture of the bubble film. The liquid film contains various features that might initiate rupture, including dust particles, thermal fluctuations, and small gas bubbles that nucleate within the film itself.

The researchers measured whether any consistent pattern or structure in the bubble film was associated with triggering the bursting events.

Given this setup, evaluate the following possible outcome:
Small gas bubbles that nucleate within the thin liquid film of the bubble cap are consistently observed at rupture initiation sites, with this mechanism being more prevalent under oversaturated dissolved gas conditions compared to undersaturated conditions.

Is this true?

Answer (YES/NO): NO